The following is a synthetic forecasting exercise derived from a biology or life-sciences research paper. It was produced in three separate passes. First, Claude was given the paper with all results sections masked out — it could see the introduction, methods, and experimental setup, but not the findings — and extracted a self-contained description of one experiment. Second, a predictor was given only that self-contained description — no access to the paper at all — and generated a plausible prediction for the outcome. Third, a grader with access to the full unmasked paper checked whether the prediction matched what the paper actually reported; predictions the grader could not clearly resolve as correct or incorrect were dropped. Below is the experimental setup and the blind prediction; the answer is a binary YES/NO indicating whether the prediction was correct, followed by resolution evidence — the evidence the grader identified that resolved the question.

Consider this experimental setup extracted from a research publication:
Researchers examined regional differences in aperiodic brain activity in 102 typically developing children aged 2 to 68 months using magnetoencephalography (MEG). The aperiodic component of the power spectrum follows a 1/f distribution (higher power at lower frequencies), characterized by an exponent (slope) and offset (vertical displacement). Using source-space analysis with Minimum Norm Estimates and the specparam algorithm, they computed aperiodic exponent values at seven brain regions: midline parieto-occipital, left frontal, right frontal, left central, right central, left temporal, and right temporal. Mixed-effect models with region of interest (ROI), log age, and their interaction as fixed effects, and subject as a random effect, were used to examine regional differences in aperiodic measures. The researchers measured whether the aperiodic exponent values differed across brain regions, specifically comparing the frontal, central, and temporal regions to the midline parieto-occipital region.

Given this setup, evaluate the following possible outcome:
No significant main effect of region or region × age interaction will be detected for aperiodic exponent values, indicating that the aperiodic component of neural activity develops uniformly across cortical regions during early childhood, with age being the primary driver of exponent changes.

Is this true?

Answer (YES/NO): NO